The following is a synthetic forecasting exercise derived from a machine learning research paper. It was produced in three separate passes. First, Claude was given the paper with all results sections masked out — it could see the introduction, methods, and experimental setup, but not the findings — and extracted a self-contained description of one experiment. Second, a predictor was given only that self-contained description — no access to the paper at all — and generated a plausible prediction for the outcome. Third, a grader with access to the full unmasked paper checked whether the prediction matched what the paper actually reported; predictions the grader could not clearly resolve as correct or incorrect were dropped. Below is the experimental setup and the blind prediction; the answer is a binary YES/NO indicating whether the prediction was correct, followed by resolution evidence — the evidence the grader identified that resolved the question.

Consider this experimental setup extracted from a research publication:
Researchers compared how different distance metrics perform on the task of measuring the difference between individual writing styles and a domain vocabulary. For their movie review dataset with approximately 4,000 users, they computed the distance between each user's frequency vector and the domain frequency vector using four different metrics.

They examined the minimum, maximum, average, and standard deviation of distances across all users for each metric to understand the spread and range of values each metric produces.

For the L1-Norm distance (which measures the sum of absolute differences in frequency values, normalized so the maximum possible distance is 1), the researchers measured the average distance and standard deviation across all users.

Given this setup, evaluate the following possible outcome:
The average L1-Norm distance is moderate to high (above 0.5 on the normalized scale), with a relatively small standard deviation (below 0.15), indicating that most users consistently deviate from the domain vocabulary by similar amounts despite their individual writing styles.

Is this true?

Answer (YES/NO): NO